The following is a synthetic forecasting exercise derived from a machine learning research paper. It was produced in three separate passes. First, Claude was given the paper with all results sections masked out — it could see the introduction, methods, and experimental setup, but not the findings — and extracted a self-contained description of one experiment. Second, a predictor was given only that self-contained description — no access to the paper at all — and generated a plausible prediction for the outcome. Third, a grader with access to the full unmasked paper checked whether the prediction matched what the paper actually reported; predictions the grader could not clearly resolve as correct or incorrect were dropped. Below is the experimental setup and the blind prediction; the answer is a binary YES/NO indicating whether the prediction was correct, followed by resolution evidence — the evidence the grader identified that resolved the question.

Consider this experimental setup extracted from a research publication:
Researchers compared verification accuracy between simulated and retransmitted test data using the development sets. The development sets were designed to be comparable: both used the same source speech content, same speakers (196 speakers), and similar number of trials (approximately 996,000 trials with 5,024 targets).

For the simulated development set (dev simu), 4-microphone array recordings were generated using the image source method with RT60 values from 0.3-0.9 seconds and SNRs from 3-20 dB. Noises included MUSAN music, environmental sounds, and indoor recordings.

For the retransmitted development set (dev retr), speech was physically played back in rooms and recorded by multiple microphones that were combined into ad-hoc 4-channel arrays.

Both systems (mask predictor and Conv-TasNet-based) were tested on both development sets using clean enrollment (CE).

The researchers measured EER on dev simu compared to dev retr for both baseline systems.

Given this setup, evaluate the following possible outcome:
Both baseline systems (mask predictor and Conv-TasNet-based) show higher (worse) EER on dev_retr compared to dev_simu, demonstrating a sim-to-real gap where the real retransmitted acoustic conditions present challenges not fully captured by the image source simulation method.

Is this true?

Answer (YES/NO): NO